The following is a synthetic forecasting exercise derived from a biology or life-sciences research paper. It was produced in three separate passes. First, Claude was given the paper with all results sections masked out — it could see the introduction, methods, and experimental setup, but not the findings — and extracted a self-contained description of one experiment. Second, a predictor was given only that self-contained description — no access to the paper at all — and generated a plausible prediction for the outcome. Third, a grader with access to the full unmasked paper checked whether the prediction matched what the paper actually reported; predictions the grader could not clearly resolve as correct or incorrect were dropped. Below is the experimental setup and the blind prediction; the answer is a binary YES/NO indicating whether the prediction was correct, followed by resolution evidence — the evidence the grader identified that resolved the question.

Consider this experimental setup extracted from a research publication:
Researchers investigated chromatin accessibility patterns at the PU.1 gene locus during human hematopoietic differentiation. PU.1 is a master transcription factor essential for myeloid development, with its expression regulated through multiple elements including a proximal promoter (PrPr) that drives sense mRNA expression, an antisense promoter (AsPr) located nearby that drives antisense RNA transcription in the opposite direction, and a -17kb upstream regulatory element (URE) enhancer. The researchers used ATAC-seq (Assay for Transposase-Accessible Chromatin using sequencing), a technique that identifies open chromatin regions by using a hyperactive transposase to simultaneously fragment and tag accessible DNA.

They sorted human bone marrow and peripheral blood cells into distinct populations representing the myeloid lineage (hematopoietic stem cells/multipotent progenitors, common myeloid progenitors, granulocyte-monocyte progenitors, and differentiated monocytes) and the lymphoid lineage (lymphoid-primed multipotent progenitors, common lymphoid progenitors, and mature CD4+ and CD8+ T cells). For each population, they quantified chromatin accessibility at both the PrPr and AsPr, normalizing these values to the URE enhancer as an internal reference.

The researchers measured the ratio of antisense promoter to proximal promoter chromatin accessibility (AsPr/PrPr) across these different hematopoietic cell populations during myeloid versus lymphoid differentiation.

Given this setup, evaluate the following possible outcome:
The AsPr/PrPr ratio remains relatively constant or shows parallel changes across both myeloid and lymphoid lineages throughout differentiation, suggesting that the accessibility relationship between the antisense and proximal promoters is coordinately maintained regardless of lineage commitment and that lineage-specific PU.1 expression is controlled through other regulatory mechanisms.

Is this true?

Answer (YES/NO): NO